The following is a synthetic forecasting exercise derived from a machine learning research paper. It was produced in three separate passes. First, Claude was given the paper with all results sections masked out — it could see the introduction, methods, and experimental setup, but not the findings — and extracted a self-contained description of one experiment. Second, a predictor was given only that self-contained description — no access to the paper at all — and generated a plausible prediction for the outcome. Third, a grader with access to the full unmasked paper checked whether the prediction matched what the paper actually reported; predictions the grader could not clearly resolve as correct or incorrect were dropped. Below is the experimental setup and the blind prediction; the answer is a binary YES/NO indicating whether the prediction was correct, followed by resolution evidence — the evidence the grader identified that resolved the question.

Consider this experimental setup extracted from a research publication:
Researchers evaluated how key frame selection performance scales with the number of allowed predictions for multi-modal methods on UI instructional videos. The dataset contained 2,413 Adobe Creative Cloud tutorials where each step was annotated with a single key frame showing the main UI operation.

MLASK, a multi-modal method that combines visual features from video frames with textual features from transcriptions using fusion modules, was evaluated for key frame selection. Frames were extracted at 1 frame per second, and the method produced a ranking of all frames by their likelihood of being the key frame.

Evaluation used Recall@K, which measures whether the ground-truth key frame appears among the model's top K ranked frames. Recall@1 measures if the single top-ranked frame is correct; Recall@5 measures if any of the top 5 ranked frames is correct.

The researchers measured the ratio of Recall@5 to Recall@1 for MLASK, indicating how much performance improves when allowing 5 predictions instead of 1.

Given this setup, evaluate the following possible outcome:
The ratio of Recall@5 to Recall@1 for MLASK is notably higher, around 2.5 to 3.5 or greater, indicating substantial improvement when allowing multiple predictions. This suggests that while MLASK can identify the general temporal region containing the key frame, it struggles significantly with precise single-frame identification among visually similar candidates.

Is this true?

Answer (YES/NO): YES